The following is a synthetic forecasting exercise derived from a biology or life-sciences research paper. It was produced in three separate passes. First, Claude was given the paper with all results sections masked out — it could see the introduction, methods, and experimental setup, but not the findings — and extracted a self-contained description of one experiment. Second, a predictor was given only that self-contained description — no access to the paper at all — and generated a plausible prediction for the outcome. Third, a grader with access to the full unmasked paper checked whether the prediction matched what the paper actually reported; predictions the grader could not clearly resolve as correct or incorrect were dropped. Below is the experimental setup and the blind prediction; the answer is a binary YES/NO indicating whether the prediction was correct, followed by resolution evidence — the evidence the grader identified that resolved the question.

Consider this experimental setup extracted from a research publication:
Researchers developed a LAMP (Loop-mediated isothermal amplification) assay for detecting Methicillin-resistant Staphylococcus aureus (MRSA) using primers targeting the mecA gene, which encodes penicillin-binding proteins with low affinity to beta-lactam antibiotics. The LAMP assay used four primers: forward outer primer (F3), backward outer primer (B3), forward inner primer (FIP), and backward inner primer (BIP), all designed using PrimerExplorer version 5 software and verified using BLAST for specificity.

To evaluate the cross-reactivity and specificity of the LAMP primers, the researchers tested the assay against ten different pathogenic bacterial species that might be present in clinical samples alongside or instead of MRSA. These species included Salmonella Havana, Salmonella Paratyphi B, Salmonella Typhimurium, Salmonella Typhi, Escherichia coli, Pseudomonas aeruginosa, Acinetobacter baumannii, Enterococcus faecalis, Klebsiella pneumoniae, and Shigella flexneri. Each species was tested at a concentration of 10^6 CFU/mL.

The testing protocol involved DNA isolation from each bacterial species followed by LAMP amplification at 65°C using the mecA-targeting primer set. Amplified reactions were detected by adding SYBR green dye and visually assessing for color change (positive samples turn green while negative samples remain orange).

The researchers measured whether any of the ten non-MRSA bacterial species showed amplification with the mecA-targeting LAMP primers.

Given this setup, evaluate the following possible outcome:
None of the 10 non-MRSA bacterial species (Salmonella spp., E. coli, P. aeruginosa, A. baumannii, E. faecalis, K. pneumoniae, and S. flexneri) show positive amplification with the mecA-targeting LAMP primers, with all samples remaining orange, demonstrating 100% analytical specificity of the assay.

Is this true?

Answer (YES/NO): YES